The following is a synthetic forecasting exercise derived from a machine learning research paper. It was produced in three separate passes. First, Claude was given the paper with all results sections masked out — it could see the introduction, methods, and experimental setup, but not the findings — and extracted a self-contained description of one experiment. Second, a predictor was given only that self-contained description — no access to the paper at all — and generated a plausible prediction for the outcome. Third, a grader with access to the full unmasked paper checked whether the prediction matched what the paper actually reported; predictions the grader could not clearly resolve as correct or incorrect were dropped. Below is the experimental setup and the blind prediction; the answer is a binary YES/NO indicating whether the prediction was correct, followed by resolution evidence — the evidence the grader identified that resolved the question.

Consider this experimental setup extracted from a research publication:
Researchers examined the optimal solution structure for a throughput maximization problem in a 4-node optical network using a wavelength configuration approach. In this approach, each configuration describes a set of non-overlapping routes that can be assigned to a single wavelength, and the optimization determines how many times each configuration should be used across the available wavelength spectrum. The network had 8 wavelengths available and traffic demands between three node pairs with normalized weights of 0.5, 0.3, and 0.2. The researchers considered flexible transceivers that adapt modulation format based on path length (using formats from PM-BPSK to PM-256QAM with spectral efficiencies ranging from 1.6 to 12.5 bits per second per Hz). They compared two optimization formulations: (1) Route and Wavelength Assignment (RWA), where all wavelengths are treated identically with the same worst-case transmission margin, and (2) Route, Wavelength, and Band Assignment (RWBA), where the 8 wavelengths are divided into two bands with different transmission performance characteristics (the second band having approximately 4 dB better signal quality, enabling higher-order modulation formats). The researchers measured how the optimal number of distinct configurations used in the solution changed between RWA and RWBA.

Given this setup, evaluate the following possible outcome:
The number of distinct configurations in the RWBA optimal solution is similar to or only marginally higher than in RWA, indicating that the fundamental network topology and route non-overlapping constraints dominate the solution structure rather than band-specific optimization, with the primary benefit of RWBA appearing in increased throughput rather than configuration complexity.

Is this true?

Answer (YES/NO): YES